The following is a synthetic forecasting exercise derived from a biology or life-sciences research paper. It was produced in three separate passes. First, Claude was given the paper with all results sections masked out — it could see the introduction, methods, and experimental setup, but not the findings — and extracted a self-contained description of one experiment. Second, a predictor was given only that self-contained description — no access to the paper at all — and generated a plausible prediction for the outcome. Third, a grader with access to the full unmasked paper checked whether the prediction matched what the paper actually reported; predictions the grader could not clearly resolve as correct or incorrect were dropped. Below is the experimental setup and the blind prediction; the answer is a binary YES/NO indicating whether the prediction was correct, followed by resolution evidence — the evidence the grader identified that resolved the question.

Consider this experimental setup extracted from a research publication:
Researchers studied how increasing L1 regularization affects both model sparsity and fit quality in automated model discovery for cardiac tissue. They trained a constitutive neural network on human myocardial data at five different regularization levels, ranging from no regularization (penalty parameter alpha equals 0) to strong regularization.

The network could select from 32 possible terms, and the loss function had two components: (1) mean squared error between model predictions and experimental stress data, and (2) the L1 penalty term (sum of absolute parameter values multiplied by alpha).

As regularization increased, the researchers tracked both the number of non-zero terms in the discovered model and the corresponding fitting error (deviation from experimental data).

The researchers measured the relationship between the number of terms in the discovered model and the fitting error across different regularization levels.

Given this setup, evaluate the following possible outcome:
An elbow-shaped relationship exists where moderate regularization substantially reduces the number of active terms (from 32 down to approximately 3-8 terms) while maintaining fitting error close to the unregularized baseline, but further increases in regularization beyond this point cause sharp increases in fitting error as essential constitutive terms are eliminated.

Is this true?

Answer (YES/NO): NO